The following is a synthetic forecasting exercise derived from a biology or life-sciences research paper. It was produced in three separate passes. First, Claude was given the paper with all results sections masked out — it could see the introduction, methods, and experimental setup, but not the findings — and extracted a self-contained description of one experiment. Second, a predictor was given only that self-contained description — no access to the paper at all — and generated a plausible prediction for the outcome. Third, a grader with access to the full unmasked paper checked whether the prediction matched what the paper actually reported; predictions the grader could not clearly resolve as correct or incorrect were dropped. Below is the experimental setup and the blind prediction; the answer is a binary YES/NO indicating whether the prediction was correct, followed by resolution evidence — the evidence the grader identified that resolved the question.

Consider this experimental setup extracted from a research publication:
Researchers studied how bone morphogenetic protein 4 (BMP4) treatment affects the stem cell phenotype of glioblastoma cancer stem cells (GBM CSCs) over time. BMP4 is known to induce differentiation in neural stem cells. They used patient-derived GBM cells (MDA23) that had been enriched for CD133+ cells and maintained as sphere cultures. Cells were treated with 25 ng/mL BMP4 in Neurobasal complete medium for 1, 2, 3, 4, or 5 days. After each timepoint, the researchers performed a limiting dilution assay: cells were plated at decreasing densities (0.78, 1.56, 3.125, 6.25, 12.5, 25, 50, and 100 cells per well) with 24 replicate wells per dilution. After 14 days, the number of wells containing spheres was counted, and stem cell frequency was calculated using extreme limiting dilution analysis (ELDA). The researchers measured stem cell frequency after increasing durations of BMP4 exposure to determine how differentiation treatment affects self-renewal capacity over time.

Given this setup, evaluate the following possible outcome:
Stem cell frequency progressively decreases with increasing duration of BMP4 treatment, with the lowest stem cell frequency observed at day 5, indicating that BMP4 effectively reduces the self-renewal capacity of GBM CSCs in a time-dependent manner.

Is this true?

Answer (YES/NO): NO